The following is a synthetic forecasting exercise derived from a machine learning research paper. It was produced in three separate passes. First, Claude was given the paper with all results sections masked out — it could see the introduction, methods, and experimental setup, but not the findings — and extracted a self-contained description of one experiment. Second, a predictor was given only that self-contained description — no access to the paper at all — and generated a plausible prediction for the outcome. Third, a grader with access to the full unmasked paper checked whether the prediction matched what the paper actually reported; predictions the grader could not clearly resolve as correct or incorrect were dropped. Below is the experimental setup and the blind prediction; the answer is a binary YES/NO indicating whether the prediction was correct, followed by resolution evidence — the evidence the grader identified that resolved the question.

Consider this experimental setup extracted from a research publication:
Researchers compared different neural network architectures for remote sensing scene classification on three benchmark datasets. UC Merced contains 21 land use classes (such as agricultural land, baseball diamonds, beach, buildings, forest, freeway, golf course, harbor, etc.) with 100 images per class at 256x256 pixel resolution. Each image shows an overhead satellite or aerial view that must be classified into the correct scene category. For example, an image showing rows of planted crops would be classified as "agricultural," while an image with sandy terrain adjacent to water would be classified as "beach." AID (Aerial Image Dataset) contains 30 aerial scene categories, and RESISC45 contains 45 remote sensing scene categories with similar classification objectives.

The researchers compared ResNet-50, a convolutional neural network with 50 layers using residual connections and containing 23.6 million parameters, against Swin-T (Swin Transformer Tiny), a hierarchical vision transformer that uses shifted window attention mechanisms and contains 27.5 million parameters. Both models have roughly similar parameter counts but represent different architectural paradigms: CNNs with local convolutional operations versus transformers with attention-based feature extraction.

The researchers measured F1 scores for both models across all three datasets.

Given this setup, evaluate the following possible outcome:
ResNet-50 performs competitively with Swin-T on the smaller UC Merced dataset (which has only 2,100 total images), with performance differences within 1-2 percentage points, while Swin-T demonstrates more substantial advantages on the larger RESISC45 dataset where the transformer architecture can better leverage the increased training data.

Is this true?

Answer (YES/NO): NO